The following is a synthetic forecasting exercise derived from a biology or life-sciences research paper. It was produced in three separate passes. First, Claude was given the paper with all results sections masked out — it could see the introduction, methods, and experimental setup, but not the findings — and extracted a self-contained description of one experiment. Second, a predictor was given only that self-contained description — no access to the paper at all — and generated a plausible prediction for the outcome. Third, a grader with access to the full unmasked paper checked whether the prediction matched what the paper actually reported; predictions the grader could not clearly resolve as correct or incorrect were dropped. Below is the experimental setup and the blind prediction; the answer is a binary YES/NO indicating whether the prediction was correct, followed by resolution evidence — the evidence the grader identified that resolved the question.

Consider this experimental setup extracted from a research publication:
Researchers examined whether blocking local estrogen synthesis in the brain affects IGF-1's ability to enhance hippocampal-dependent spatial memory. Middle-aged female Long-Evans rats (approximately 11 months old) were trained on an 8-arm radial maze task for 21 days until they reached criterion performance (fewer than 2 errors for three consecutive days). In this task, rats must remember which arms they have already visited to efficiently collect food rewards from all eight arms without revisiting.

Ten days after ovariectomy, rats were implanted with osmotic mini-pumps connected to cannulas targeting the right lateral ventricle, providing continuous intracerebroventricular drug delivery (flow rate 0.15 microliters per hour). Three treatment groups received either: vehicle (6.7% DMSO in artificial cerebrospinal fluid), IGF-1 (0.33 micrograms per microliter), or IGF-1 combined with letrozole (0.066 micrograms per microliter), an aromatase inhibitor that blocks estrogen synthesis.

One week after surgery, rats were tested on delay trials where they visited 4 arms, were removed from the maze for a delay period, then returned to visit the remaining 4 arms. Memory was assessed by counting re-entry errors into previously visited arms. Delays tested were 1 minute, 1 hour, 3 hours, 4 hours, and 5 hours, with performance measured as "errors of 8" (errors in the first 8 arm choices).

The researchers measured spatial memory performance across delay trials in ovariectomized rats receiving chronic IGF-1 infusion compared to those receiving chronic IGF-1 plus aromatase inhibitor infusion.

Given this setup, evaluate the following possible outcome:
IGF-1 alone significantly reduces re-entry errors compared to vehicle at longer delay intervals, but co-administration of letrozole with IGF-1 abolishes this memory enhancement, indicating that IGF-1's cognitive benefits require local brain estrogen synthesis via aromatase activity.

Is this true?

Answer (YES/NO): YES